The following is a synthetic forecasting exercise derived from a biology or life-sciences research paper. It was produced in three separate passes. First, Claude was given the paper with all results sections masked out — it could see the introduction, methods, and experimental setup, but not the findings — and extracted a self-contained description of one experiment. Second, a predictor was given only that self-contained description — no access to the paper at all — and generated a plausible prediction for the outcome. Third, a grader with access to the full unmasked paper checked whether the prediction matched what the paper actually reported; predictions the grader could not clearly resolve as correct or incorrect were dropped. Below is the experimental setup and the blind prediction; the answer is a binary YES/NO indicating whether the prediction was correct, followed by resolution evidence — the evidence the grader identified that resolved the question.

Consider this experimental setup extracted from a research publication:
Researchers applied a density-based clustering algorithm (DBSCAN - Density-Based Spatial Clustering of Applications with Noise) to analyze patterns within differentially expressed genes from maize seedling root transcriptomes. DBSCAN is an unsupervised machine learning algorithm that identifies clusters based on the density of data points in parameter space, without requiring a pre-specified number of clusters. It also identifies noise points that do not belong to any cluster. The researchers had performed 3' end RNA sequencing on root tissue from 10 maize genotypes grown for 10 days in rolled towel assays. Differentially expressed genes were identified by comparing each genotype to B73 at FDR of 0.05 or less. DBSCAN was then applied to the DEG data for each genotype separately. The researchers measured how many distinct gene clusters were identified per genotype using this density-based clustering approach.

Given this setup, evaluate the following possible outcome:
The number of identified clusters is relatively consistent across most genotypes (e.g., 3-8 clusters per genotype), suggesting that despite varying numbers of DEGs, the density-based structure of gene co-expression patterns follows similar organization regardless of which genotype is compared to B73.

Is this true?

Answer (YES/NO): NO